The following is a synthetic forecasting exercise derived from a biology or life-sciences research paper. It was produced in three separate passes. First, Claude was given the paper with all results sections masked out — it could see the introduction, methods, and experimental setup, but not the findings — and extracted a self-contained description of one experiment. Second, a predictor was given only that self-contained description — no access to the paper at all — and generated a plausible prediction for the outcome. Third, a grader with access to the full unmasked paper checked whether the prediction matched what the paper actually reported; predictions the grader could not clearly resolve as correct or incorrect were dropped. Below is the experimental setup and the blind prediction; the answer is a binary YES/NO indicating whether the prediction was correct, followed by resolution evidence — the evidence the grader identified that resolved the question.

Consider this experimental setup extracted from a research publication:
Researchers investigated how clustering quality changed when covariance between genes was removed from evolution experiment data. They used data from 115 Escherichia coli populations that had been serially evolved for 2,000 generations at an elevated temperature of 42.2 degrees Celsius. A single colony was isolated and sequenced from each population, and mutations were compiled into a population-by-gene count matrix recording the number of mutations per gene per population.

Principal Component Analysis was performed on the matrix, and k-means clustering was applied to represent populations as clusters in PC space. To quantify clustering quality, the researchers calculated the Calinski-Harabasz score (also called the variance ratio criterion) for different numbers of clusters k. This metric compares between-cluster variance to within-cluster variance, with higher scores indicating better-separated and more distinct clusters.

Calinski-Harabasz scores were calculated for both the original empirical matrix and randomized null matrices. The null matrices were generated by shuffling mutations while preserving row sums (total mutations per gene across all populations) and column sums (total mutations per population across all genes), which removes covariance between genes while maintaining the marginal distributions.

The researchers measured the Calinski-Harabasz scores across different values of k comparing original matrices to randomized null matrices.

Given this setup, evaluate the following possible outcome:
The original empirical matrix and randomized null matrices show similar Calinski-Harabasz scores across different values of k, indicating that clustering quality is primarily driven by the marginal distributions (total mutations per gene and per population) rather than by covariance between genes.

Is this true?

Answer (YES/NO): NO